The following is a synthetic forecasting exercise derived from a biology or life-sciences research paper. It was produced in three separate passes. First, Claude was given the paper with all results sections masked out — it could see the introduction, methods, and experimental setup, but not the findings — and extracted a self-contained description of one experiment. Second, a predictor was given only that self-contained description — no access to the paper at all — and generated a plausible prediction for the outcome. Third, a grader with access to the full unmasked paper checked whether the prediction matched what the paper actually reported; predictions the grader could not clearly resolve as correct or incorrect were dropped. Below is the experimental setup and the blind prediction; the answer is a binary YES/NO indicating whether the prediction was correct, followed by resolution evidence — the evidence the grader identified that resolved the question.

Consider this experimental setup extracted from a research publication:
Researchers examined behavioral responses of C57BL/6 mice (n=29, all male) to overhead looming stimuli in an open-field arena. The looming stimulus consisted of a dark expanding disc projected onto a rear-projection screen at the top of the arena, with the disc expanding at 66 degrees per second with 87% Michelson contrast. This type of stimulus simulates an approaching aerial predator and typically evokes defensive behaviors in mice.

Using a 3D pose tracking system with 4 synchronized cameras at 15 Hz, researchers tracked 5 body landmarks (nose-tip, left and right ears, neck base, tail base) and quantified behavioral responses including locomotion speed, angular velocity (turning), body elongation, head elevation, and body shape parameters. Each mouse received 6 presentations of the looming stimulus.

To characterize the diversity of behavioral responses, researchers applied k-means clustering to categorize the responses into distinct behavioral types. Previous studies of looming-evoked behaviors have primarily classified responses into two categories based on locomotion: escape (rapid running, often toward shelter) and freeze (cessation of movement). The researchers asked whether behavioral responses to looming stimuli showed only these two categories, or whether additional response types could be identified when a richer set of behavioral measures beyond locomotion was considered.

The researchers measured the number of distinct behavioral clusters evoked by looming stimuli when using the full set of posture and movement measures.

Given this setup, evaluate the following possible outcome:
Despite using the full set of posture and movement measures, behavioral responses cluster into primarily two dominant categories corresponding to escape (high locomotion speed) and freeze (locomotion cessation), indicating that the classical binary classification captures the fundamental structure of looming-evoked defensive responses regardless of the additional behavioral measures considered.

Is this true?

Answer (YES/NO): NO